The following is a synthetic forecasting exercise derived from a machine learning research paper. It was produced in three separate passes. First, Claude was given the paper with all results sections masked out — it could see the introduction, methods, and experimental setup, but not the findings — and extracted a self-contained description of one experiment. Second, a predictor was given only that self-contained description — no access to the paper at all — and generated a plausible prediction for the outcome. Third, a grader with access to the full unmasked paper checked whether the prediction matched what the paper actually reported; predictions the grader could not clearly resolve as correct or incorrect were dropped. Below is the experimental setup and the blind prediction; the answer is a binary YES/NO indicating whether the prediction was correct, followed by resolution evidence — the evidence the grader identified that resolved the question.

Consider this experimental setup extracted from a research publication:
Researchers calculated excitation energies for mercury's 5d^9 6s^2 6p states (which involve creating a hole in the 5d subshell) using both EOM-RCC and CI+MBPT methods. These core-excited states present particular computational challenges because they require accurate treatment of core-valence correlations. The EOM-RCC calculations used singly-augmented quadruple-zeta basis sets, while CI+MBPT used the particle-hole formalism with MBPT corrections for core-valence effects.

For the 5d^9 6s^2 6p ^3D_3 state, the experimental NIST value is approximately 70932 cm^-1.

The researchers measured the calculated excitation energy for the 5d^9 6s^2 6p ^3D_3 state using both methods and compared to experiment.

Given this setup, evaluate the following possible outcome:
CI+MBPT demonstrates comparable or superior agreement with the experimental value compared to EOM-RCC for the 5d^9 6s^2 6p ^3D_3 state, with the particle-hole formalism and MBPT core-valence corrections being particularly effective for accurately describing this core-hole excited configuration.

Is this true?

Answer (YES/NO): NO